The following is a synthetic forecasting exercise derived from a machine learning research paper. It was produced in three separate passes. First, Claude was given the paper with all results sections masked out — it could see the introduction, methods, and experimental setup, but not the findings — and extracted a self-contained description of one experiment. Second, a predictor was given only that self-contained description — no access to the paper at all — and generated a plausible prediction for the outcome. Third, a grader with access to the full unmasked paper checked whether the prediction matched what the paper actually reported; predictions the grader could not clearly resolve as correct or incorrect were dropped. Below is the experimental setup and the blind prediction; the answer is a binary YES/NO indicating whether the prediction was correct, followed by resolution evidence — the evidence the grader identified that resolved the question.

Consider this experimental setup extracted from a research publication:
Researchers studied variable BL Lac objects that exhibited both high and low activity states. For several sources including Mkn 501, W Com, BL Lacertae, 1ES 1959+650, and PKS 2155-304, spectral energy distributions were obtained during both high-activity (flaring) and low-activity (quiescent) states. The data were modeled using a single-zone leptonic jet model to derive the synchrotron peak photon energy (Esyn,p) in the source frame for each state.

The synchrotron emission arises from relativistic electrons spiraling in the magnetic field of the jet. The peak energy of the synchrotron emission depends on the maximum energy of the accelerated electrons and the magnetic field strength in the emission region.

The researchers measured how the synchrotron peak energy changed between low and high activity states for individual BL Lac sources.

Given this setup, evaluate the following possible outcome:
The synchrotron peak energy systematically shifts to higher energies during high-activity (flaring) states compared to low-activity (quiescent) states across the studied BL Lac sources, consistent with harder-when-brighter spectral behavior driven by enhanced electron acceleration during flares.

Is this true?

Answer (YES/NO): NO